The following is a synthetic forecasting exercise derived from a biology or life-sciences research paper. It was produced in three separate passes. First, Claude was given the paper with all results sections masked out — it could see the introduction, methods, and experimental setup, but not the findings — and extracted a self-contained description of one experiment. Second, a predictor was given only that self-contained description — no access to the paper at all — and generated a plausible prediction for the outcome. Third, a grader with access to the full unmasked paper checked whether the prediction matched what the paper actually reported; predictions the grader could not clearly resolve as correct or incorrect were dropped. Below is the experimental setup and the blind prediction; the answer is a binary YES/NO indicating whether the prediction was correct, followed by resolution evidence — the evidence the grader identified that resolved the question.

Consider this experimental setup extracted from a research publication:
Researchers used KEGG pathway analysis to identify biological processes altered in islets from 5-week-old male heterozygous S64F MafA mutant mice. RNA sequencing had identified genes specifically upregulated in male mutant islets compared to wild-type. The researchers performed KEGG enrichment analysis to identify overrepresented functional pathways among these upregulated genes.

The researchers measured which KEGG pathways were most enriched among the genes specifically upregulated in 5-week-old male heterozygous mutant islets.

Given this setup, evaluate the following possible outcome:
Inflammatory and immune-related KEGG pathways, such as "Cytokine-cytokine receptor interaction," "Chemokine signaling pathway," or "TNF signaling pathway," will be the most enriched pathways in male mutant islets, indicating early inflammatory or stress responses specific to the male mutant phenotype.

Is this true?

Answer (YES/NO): NO